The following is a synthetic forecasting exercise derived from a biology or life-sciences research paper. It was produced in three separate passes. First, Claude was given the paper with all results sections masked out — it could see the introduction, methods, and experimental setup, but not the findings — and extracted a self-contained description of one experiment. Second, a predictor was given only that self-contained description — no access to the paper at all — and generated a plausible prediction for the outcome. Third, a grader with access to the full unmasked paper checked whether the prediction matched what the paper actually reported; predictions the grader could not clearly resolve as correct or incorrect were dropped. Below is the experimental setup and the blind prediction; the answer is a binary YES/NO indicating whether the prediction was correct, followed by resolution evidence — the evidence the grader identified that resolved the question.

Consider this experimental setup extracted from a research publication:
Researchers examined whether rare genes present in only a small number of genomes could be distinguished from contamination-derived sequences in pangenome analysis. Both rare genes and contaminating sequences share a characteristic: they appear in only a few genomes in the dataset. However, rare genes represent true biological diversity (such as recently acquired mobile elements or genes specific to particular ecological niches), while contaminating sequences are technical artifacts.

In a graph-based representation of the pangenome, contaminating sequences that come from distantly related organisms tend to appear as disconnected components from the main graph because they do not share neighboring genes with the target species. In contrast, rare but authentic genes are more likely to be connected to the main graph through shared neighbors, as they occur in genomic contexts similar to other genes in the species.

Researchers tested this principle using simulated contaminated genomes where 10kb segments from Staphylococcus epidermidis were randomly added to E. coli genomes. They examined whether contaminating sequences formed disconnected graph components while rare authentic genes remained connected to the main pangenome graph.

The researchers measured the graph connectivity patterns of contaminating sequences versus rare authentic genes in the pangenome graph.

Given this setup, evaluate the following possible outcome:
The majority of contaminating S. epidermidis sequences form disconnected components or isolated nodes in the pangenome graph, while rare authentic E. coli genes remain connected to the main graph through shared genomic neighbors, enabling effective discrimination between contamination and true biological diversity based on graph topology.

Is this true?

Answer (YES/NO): YES